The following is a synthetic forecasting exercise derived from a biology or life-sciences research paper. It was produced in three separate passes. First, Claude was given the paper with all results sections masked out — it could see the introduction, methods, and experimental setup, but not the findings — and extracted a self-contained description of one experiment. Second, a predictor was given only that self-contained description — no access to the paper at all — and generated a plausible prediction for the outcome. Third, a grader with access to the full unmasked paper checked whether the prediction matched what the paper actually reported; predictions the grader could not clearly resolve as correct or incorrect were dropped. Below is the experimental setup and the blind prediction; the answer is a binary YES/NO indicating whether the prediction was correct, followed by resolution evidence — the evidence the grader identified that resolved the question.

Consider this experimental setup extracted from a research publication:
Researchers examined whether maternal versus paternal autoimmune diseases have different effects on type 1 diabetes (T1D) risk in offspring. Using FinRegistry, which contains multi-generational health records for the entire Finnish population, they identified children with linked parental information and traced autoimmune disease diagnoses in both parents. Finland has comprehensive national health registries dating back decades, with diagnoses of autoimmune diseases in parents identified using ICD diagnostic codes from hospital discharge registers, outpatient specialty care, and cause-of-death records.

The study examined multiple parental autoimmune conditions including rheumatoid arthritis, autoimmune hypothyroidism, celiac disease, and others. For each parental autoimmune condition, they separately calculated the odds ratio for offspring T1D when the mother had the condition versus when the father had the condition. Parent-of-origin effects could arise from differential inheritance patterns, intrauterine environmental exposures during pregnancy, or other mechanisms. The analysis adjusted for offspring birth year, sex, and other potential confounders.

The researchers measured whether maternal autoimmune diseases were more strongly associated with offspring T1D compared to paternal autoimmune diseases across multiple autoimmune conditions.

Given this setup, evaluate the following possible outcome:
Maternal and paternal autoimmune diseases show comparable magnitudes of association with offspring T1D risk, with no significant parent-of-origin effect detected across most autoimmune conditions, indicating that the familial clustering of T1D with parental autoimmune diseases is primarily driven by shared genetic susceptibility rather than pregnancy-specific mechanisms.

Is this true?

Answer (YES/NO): YES